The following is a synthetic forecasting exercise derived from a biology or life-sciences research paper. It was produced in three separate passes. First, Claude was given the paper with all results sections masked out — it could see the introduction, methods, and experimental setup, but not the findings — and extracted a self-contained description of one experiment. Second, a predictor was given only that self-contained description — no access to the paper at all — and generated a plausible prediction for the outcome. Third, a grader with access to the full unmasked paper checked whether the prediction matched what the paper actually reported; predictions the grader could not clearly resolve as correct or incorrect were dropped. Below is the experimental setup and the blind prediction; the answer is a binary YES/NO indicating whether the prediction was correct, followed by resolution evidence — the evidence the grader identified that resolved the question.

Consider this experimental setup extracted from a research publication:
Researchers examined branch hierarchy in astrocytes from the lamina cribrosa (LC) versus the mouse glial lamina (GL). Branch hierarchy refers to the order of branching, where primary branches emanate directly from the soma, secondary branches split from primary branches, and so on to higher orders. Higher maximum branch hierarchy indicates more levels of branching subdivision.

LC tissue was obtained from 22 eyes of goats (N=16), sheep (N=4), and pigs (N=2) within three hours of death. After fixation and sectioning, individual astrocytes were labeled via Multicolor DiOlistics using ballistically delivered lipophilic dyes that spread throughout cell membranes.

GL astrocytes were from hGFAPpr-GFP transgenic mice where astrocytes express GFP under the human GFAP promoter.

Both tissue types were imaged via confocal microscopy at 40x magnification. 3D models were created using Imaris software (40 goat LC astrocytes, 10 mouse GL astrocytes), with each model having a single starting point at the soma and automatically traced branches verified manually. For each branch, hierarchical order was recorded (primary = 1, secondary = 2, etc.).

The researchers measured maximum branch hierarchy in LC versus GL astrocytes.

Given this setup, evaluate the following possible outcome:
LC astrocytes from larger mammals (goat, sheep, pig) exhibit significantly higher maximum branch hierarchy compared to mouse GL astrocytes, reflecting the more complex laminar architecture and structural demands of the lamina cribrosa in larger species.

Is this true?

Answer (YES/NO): YES